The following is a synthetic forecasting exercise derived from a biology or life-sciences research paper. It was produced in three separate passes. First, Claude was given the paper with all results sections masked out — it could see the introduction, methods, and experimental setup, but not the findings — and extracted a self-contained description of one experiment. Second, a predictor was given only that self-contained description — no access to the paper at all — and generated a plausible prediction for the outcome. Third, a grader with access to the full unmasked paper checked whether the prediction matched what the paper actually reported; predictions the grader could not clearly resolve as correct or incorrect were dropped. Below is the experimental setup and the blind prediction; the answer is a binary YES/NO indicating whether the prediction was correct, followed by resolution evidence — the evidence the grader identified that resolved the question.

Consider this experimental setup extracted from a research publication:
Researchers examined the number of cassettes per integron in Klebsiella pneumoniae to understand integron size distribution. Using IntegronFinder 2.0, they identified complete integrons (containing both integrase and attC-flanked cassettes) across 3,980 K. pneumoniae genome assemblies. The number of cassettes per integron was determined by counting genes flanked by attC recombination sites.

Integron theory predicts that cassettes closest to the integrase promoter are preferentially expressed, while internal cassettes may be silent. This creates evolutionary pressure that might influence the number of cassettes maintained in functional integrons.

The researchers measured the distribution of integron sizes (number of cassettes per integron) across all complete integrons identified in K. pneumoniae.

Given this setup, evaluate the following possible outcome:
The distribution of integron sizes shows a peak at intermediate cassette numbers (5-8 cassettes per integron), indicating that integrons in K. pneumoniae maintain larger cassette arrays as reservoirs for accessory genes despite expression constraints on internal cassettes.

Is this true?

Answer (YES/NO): NO